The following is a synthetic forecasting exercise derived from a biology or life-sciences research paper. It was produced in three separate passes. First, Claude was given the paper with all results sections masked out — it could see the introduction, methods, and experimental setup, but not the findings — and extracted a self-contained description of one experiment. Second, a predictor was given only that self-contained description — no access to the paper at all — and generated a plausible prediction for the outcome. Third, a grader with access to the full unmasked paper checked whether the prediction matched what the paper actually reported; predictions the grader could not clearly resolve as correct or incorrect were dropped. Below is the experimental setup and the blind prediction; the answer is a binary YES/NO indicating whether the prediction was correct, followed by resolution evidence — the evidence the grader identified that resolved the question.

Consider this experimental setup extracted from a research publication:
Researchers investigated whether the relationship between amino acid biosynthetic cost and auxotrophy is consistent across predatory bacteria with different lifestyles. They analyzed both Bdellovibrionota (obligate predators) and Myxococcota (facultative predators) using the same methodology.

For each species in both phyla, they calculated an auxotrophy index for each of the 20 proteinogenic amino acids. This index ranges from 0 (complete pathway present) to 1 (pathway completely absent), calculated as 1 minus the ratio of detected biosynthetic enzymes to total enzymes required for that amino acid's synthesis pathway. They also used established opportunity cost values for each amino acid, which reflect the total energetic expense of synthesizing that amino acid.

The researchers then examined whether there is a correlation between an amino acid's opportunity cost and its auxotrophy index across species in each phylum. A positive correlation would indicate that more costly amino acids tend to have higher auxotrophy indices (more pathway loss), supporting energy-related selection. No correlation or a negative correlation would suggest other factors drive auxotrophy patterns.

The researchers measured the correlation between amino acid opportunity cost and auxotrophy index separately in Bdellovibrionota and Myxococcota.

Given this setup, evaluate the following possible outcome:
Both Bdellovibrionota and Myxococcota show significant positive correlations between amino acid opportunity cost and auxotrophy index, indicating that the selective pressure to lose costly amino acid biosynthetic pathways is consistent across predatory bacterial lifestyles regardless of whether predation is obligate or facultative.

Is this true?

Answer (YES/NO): NO